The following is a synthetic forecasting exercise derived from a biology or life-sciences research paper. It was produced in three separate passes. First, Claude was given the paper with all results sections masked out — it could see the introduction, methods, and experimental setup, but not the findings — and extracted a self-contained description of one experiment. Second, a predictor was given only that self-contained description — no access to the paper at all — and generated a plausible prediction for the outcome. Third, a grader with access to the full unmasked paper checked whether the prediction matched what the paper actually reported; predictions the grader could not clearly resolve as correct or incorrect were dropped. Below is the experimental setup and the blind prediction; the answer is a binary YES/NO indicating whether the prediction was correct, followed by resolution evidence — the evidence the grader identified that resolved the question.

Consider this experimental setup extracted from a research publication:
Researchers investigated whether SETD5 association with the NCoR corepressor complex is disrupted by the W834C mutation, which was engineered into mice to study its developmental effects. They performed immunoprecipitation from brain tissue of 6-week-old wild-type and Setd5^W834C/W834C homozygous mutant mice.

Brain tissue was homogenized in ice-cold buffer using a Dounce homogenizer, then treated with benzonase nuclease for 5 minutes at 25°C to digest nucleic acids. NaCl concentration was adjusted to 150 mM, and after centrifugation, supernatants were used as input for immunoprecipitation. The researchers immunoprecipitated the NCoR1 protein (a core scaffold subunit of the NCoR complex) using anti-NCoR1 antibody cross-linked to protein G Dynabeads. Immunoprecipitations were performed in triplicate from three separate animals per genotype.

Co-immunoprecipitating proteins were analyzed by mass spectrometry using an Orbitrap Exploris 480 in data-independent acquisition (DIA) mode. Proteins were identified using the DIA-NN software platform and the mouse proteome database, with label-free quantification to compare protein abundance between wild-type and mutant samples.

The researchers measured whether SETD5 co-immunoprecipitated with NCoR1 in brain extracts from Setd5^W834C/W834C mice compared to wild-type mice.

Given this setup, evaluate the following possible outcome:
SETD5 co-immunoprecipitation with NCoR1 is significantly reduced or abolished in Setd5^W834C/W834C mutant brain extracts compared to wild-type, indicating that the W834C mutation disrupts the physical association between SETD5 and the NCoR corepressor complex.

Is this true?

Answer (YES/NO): YES